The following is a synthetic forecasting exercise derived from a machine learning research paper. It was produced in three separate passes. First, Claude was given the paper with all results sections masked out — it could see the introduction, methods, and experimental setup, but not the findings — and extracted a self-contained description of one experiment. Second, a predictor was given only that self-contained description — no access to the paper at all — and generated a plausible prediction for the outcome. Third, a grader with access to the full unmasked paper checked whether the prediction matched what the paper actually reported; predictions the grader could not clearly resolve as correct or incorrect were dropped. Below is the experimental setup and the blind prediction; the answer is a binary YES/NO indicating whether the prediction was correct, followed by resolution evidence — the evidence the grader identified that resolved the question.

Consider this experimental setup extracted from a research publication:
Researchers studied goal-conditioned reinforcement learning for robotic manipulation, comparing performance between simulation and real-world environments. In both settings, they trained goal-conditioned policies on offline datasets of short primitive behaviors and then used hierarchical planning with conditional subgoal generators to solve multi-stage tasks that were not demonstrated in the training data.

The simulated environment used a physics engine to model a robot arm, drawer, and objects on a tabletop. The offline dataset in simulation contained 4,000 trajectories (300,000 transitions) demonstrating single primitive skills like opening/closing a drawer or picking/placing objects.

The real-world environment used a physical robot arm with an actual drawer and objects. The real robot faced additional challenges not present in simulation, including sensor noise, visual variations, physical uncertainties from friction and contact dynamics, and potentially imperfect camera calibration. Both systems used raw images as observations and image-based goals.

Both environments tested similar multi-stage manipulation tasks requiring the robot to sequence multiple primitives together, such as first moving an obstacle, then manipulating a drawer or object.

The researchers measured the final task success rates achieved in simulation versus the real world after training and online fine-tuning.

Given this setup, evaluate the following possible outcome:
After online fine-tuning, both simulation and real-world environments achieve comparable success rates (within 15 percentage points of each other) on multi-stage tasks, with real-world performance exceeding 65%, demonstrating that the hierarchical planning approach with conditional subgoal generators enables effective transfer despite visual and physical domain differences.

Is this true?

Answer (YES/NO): NO